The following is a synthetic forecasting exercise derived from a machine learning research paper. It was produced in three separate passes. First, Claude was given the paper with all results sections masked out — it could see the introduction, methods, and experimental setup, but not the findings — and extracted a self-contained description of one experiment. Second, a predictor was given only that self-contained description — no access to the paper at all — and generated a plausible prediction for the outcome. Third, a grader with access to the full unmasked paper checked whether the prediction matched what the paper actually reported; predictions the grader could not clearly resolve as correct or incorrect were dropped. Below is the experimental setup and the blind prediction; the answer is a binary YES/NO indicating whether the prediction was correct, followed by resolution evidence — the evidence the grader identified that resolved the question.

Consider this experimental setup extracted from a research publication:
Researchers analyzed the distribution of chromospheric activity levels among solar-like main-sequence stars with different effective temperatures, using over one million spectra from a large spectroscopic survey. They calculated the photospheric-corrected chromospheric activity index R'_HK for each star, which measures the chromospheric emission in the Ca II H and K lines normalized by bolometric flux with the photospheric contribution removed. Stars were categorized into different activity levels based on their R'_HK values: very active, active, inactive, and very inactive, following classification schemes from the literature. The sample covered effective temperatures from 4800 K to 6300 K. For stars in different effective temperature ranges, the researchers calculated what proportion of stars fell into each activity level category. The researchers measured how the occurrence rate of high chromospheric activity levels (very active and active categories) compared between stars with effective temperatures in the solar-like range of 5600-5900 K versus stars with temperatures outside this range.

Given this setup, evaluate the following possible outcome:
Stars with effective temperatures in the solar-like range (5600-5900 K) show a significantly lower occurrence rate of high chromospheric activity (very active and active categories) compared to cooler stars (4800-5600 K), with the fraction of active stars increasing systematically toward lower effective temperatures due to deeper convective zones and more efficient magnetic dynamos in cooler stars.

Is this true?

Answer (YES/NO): NO